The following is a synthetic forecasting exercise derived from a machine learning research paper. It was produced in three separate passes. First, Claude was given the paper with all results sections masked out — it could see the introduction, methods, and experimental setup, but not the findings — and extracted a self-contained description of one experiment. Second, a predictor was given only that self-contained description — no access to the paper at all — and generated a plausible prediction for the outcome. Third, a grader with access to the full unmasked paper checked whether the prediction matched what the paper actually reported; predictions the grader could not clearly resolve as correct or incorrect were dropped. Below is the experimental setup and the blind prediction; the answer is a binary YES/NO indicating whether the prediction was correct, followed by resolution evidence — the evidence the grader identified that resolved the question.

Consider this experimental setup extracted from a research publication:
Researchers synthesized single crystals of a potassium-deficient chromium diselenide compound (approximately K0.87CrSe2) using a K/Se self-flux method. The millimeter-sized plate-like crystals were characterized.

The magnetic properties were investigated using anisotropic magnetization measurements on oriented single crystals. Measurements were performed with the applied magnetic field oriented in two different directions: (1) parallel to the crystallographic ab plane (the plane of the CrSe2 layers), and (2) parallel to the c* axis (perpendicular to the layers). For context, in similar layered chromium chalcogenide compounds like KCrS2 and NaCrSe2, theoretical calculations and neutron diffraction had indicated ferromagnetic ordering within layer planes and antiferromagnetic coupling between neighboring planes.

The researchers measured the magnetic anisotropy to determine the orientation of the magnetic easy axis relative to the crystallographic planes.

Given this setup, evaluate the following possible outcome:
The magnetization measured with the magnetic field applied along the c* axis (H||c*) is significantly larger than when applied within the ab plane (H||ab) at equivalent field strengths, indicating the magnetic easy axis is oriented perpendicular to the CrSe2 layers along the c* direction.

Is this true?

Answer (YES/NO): YES